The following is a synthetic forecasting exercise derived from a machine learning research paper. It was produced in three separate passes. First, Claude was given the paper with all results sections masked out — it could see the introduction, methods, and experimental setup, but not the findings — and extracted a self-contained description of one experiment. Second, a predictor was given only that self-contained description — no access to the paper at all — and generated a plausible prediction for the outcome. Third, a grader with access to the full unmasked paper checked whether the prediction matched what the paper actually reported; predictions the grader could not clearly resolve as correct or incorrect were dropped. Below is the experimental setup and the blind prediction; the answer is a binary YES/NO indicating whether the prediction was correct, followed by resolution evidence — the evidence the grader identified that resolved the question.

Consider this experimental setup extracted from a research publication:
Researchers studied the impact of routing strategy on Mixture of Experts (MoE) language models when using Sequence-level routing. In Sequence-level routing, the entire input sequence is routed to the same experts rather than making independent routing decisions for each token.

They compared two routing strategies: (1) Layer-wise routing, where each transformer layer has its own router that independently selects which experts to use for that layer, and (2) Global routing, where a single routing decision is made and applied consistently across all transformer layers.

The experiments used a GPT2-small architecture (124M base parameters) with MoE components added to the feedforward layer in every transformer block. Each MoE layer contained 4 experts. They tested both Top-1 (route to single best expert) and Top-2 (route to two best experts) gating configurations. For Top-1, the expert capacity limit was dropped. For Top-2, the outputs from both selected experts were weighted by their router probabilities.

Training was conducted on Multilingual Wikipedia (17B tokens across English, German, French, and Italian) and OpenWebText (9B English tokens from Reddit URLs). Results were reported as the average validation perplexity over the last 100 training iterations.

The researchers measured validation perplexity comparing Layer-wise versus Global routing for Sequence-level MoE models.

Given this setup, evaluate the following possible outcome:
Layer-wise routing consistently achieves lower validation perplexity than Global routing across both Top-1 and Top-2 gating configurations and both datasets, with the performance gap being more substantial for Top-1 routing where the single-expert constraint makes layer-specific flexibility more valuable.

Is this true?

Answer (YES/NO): YES